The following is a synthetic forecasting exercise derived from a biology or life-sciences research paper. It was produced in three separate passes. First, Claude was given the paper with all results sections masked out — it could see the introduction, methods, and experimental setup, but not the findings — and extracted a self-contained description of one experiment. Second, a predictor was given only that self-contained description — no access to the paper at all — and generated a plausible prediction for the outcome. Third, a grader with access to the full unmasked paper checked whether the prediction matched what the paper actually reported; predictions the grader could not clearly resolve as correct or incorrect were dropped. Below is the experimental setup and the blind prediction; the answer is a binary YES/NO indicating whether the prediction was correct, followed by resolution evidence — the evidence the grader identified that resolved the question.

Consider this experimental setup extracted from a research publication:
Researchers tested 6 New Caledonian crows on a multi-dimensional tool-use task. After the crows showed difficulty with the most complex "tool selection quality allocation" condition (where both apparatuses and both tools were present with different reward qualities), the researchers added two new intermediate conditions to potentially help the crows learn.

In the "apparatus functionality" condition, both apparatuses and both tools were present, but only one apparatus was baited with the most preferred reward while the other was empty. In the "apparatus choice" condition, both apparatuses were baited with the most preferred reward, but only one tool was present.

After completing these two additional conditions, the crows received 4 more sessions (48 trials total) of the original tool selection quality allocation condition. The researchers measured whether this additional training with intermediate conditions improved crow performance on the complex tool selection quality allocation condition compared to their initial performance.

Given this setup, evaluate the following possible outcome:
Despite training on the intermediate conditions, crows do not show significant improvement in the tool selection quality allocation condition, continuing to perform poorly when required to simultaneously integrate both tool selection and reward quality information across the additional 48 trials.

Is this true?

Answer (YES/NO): NO